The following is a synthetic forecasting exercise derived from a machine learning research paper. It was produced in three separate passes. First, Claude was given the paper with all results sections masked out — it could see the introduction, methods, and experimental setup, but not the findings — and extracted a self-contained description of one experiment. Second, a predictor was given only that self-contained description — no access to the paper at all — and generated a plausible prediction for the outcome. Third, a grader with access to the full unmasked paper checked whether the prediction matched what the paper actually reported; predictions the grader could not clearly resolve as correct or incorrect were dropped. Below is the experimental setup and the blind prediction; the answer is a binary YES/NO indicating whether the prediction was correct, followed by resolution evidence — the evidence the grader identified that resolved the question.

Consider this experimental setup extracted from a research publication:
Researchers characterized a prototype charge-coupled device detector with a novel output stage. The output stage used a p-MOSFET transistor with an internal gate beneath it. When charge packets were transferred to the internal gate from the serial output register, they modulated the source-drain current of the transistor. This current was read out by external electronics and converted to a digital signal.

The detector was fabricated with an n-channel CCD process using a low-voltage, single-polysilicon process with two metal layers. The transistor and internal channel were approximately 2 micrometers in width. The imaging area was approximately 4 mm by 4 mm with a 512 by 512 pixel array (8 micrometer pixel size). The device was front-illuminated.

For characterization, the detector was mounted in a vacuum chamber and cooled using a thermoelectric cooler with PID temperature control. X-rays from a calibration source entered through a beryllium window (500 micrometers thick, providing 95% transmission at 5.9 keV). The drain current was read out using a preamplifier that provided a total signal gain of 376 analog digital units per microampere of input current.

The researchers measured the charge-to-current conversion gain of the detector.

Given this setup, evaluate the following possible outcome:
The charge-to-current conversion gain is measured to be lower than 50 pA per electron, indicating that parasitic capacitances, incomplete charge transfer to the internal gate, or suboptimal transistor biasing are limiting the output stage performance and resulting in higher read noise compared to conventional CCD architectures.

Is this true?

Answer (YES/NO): NO